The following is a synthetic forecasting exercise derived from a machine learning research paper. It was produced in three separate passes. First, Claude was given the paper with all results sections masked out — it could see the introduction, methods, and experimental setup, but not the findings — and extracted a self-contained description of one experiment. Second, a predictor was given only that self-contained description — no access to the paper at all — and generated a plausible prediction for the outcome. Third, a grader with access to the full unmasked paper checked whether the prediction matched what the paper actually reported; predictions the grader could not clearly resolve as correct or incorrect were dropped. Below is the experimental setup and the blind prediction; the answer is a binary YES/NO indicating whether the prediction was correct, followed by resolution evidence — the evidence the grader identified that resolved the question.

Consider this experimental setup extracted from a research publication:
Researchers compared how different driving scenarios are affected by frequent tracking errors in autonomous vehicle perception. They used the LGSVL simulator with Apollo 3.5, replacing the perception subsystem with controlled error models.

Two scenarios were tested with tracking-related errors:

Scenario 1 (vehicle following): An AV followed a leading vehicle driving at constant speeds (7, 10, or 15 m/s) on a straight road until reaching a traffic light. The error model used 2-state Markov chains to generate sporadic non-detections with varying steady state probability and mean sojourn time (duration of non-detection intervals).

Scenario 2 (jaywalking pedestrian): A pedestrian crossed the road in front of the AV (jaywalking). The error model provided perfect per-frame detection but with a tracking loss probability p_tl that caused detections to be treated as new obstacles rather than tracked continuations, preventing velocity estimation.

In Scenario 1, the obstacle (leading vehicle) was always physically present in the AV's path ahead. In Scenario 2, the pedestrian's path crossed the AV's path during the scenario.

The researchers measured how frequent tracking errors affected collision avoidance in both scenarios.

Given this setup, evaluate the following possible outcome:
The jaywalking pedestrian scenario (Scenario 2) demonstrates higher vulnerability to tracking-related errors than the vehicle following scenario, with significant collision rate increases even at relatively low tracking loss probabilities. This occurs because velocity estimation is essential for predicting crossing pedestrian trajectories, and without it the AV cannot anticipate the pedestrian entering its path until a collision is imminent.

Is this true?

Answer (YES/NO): YES